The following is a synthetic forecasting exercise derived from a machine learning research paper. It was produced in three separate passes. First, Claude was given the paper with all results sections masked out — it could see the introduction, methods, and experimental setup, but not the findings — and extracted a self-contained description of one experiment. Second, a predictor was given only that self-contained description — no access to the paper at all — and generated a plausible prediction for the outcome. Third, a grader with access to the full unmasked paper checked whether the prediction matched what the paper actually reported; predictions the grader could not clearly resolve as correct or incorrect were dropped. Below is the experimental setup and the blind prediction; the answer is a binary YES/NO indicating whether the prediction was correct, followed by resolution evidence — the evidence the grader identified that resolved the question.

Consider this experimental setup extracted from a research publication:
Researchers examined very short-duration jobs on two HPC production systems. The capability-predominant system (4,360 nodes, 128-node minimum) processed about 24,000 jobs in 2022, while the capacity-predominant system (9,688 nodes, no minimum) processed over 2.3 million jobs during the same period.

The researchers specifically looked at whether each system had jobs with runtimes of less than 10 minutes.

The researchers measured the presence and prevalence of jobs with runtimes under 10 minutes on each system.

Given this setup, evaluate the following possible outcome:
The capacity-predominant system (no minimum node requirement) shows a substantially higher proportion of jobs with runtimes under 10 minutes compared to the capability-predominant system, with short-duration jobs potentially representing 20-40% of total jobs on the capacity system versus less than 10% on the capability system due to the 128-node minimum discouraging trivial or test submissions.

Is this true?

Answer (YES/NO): NO